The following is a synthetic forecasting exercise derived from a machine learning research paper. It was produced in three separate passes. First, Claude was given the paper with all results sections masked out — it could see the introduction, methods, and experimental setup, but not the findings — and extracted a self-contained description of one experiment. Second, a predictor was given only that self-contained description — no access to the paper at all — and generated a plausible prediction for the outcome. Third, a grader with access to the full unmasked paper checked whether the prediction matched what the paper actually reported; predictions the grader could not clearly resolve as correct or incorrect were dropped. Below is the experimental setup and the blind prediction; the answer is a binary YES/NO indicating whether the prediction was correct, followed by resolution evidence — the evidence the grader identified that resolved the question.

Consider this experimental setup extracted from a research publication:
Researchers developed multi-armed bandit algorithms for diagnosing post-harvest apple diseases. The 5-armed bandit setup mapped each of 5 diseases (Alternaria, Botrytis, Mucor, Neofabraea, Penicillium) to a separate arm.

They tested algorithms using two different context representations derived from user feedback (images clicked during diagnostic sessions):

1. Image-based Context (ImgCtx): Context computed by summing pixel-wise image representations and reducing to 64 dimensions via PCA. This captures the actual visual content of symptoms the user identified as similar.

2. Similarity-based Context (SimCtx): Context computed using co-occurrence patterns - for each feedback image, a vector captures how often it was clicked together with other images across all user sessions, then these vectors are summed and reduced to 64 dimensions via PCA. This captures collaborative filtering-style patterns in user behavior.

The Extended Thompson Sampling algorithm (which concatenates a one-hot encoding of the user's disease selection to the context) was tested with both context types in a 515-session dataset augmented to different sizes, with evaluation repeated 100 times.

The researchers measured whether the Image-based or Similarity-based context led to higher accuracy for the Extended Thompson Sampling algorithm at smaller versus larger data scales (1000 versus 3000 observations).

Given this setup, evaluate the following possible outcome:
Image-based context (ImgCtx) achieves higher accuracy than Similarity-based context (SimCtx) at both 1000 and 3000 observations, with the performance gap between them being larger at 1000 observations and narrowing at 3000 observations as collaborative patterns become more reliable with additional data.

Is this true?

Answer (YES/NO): NO